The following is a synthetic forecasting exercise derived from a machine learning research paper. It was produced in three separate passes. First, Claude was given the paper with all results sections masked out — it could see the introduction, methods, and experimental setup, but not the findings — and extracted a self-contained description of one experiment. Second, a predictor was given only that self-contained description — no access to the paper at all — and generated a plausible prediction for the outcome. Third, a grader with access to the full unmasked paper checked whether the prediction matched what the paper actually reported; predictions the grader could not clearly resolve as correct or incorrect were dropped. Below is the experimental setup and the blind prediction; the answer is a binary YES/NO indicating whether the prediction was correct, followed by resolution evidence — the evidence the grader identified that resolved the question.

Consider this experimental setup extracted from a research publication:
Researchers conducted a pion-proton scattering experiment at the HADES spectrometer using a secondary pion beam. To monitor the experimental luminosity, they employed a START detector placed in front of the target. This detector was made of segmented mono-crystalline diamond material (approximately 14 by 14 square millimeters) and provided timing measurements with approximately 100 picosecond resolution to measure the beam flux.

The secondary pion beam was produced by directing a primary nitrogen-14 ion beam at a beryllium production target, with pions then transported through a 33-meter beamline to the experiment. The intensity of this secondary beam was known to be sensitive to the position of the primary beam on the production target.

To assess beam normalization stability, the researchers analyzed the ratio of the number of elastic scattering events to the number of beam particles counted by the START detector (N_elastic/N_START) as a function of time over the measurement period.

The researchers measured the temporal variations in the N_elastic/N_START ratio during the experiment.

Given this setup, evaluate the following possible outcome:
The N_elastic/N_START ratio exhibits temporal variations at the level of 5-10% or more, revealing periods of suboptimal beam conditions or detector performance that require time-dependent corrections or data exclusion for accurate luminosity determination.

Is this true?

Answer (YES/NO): NO